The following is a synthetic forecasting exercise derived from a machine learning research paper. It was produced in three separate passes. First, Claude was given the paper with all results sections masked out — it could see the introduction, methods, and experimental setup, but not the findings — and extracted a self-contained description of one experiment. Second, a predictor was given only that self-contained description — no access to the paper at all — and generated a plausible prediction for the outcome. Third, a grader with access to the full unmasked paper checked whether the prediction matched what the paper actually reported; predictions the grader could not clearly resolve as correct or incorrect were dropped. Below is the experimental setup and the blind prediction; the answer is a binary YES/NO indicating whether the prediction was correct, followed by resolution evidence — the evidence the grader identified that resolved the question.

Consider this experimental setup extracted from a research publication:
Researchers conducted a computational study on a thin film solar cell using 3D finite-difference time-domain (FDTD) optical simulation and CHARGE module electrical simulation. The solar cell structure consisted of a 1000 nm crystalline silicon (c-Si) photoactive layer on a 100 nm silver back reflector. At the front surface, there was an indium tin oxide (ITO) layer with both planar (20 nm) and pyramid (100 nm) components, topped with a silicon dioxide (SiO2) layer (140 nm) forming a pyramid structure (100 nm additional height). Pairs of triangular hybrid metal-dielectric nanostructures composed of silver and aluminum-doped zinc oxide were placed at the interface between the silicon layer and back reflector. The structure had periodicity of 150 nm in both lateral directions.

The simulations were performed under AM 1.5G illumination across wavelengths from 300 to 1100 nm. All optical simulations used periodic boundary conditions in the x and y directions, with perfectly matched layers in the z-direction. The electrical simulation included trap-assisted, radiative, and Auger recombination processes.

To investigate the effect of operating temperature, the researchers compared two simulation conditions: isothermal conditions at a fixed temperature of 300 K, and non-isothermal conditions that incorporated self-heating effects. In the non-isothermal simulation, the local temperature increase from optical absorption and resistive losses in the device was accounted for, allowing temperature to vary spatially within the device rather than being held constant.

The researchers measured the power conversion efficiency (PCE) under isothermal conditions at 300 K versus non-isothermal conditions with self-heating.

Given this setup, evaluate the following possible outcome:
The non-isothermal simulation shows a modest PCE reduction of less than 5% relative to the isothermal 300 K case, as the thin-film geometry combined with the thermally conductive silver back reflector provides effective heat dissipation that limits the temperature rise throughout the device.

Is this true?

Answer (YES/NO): NO